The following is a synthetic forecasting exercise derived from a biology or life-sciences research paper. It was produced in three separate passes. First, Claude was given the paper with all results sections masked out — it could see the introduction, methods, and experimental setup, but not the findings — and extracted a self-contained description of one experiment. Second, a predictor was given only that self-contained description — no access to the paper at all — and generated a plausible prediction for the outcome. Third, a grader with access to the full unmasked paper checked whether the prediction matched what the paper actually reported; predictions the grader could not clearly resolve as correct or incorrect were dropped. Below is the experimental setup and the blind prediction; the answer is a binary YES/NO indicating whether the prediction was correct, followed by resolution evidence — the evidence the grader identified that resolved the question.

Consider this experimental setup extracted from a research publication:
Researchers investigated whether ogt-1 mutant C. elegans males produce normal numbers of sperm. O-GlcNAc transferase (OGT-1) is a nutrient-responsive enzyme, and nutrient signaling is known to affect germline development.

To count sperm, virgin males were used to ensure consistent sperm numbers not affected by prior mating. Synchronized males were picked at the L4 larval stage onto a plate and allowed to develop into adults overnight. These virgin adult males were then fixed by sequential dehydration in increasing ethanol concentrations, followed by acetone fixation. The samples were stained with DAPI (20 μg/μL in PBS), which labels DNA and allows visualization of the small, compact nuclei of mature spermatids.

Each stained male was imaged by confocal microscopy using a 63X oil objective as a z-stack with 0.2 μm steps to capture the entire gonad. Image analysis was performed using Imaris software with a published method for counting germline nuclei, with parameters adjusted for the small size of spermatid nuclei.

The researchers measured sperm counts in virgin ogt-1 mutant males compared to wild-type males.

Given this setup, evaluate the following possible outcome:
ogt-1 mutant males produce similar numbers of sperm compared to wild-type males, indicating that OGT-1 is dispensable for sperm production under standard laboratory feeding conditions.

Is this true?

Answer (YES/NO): YES